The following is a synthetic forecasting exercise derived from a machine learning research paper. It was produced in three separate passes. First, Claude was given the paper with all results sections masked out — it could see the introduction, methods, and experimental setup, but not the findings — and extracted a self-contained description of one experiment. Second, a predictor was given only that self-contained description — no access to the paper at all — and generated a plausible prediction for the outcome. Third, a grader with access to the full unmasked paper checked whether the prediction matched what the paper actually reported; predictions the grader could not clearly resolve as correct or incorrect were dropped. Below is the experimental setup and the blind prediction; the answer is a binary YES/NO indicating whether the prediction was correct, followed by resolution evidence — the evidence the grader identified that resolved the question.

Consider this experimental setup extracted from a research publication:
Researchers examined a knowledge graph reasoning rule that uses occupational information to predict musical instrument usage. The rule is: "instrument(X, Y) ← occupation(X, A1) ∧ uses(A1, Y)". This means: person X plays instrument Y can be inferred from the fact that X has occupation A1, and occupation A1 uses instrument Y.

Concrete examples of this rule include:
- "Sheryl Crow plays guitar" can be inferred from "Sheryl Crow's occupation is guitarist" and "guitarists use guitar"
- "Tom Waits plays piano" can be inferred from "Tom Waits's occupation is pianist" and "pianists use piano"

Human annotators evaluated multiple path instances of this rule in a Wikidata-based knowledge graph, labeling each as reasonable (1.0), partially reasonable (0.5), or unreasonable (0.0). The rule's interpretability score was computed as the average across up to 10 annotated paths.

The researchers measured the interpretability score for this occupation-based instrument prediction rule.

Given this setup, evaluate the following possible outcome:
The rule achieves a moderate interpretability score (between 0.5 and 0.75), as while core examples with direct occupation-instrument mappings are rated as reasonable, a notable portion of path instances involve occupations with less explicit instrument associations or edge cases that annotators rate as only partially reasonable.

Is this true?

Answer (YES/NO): NO